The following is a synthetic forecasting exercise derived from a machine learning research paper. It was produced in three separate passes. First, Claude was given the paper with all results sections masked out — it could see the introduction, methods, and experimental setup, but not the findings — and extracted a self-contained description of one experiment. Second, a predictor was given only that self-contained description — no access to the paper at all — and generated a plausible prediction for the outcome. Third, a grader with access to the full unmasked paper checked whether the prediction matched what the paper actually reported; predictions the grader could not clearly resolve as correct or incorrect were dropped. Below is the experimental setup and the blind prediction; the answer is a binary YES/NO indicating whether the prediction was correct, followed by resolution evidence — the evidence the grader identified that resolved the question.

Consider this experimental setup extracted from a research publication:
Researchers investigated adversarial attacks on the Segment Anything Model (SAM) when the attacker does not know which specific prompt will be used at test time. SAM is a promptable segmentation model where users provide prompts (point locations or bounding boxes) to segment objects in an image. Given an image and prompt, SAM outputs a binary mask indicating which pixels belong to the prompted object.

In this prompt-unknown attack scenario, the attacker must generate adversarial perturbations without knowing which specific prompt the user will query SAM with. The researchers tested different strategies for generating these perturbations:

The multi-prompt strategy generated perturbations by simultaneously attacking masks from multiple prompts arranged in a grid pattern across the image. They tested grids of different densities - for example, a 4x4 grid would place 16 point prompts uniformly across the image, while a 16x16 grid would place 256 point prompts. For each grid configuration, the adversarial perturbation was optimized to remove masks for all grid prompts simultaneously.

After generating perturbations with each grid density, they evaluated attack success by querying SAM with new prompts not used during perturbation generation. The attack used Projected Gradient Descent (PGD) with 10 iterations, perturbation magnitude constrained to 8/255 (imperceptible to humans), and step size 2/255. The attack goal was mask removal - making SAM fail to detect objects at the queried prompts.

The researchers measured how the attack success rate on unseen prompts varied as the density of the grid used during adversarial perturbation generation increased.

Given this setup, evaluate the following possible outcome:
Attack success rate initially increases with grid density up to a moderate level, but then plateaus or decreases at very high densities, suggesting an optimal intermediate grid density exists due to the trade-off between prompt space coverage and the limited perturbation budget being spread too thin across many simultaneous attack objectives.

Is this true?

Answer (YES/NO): NO